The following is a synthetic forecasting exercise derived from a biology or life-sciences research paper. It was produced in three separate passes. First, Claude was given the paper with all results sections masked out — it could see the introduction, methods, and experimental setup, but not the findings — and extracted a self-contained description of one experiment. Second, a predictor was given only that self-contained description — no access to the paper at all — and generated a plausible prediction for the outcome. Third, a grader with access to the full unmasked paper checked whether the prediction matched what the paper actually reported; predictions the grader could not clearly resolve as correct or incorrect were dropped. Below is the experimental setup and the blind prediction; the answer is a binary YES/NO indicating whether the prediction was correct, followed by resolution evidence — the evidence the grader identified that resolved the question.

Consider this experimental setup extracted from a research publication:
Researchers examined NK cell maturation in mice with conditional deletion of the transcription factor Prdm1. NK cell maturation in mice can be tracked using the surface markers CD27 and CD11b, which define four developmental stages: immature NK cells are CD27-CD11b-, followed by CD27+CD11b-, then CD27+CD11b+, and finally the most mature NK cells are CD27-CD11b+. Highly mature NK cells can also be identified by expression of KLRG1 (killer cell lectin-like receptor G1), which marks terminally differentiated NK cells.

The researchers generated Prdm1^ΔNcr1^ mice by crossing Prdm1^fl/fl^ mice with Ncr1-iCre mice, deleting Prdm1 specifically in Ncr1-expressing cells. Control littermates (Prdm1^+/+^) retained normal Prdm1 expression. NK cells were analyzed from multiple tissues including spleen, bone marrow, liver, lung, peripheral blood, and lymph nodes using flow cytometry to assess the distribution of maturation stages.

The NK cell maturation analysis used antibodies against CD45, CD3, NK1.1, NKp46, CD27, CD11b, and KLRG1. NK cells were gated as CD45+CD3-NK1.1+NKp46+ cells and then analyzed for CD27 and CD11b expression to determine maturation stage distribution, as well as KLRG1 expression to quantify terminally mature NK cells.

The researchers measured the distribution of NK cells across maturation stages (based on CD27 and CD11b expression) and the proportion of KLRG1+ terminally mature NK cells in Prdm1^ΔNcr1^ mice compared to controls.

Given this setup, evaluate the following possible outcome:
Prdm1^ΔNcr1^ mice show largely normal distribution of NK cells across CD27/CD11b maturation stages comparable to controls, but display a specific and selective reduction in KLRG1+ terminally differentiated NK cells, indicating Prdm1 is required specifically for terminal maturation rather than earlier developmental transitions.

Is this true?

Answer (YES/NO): NO